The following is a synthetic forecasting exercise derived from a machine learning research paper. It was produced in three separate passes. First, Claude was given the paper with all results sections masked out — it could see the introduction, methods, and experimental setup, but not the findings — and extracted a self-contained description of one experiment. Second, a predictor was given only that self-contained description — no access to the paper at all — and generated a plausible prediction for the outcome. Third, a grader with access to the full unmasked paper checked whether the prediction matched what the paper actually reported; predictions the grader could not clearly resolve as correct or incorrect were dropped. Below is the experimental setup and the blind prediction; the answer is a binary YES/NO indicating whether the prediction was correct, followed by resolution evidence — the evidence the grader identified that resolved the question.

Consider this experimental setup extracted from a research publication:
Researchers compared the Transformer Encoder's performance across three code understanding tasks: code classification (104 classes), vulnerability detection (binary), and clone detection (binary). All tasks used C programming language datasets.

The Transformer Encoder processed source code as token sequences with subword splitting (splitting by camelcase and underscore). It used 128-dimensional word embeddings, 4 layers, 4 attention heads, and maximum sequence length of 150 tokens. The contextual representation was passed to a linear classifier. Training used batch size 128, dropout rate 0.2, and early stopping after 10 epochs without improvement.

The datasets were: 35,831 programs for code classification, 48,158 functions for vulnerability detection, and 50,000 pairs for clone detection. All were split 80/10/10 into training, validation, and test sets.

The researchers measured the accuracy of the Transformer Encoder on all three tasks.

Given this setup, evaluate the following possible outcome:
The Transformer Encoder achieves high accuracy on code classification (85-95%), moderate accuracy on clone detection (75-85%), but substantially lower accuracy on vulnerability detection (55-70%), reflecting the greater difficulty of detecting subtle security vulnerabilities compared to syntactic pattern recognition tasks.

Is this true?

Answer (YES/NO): NO